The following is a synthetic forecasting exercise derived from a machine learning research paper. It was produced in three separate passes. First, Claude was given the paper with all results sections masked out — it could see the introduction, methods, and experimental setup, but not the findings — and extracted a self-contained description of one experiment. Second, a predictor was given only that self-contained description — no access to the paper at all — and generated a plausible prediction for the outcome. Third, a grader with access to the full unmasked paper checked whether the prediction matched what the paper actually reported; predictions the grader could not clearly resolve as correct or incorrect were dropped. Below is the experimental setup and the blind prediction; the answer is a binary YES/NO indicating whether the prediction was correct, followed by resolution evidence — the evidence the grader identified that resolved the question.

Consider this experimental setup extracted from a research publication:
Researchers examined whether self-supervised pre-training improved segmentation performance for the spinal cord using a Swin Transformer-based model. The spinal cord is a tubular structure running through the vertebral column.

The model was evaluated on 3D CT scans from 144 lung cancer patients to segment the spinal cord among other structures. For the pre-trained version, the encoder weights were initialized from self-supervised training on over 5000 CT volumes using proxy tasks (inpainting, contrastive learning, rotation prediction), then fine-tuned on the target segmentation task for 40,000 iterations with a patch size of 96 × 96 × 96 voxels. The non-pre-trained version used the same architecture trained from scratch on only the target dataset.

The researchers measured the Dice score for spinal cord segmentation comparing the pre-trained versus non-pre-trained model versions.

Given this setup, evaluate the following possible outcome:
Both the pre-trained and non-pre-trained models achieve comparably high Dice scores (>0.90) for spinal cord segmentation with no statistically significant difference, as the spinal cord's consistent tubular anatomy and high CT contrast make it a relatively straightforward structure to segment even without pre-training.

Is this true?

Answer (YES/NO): NO